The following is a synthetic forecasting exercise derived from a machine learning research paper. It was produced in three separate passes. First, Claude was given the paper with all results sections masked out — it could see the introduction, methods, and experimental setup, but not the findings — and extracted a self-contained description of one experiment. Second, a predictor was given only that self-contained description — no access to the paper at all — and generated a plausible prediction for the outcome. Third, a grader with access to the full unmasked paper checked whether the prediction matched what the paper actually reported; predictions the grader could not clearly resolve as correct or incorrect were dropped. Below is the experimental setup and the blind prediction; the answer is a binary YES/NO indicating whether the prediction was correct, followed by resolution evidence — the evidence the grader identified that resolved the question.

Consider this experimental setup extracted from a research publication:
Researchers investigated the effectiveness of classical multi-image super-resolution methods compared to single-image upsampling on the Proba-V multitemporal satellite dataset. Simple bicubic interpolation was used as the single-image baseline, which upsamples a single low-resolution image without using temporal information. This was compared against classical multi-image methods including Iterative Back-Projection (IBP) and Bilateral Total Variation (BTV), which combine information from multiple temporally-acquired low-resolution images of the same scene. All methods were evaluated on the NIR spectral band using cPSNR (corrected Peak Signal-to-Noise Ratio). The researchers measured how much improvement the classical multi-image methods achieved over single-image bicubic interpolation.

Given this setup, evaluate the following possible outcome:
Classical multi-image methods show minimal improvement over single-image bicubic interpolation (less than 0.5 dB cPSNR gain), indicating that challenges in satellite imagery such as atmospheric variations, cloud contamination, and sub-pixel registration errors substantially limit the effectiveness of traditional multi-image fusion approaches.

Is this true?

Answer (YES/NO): NO